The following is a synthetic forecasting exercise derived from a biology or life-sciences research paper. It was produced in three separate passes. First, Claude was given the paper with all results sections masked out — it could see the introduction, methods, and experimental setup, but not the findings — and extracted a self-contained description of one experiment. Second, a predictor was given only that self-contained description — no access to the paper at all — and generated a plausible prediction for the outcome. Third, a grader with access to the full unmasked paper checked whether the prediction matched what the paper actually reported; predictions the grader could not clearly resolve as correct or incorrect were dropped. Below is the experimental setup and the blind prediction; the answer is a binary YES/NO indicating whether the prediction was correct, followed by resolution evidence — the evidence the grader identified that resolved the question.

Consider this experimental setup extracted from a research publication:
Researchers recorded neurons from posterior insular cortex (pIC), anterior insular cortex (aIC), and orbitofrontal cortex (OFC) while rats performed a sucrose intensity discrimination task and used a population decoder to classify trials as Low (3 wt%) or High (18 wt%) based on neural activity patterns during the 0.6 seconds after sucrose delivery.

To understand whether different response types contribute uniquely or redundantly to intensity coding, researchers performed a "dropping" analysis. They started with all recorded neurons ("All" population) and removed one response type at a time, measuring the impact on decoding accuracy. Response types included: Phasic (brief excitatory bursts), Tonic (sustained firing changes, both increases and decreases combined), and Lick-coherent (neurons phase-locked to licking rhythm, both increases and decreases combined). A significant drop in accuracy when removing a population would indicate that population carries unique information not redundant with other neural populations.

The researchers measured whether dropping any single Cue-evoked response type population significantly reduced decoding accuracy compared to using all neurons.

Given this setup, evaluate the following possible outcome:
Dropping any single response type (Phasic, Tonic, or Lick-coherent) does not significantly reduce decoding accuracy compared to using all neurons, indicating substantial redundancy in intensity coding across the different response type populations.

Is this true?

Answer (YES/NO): NO